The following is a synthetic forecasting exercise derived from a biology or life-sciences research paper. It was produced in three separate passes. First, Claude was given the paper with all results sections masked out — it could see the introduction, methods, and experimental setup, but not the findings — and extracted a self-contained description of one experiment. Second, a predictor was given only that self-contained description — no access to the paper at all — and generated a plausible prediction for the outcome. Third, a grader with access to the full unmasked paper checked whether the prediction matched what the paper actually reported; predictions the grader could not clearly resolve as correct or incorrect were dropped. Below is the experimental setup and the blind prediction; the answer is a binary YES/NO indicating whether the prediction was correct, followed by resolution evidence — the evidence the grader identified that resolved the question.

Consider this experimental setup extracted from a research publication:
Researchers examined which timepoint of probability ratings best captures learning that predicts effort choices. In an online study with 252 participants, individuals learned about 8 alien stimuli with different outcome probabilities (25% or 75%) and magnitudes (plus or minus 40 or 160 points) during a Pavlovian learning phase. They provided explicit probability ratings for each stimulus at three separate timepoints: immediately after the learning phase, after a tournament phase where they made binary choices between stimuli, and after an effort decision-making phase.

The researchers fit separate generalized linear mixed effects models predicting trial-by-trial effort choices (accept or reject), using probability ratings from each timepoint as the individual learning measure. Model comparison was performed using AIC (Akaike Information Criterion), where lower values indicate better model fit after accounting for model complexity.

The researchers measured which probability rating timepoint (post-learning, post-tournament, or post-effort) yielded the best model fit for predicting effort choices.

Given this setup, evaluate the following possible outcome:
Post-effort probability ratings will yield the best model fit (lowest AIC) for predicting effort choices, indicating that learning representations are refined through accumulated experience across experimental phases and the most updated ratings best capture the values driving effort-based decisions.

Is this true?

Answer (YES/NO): NO